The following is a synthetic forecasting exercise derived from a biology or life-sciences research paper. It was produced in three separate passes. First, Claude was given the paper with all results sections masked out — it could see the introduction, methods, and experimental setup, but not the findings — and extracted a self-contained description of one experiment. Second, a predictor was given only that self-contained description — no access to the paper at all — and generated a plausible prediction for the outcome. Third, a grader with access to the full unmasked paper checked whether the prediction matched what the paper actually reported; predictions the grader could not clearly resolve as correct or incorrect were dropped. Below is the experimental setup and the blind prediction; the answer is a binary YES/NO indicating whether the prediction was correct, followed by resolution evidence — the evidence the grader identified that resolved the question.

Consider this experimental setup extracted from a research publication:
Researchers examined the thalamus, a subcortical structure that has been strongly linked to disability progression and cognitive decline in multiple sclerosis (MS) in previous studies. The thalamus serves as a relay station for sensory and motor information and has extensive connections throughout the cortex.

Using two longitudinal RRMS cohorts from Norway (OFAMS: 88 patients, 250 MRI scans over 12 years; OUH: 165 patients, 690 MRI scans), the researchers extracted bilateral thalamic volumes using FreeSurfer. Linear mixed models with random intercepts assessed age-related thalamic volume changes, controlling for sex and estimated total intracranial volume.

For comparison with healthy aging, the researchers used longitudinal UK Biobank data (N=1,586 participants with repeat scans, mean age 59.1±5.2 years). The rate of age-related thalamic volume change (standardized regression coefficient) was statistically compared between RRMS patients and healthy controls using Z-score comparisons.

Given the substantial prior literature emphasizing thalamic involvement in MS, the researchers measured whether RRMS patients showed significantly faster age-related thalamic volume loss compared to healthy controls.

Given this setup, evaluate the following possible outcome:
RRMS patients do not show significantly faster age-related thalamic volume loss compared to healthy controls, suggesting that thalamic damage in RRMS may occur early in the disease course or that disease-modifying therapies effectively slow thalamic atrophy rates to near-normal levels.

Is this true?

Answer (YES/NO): YES